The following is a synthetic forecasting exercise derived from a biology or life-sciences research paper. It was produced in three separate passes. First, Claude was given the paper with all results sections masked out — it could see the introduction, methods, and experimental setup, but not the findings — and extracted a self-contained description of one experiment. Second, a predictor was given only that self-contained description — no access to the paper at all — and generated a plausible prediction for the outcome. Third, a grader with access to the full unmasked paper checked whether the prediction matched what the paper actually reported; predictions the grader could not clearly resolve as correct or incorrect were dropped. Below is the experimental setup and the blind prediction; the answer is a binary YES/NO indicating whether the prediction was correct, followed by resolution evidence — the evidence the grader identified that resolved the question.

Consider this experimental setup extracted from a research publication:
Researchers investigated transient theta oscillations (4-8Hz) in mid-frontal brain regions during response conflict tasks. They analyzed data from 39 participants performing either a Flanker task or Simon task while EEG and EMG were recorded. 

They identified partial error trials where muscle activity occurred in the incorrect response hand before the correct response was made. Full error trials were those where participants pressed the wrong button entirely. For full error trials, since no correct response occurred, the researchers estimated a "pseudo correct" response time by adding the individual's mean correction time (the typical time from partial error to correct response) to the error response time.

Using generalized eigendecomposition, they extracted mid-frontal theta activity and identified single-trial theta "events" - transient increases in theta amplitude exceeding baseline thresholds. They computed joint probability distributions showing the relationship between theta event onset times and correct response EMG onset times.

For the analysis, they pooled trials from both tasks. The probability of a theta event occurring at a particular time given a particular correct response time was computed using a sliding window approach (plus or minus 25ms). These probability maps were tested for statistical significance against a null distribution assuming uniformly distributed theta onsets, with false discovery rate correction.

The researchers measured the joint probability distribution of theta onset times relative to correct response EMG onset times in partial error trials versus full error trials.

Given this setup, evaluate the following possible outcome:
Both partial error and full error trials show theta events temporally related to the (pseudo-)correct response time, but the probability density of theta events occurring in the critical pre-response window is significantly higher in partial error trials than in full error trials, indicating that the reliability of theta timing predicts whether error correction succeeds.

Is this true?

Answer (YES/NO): NO